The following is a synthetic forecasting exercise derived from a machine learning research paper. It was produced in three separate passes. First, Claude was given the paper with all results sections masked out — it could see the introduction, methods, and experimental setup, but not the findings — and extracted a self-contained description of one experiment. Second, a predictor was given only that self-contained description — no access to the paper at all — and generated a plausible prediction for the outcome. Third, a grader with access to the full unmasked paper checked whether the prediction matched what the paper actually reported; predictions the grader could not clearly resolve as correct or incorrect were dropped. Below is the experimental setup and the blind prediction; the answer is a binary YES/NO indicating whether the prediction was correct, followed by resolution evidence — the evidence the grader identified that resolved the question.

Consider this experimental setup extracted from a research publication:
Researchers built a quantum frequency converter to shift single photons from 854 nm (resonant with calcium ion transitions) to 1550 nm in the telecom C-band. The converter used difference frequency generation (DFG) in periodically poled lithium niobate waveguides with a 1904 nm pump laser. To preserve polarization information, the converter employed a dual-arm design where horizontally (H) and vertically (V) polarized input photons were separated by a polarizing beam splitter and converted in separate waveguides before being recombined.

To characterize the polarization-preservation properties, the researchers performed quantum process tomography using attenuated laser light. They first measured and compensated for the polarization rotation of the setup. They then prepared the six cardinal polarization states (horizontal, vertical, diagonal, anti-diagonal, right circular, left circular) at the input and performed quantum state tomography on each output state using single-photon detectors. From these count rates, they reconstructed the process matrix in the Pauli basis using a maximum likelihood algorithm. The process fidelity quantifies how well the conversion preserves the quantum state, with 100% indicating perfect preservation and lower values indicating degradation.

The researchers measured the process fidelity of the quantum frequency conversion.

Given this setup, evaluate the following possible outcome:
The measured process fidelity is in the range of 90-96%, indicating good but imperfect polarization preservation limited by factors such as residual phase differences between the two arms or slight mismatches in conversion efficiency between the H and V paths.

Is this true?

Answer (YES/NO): NO